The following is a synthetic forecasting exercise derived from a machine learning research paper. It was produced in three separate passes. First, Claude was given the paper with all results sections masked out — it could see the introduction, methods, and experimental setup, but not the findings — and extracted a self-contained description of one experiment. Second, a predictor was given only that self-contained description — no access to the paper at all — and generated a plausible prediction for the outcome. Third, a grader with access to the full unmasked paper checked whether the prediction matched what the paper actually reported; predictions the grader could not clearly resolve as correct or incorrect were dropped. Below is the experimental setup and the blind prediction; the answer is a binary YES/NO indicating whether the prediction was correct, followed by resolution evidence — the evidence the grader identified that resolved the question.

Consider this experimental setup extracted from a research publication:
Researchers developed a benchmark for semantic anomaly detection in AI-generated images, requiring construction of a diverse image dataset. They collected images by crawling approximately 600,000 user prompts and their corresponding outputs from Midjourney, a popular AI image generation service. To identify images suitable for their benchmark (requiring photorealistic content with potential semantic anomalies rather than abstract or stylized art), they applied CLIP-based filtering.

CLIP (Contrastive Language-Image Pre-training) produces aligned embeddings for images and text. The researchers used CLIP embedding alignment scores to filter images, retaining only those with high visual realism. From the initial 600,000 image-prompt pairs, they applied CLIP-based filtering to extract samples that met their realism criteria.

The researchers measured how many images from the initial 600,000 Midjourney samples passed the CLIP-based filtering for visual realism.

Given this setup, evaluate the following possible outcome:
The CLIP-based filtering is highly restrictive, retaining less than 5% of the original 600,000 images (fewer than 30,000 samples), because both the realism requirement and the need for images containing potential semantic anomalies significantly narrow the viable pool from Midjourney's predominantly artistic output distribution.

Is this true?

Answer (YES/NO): NO